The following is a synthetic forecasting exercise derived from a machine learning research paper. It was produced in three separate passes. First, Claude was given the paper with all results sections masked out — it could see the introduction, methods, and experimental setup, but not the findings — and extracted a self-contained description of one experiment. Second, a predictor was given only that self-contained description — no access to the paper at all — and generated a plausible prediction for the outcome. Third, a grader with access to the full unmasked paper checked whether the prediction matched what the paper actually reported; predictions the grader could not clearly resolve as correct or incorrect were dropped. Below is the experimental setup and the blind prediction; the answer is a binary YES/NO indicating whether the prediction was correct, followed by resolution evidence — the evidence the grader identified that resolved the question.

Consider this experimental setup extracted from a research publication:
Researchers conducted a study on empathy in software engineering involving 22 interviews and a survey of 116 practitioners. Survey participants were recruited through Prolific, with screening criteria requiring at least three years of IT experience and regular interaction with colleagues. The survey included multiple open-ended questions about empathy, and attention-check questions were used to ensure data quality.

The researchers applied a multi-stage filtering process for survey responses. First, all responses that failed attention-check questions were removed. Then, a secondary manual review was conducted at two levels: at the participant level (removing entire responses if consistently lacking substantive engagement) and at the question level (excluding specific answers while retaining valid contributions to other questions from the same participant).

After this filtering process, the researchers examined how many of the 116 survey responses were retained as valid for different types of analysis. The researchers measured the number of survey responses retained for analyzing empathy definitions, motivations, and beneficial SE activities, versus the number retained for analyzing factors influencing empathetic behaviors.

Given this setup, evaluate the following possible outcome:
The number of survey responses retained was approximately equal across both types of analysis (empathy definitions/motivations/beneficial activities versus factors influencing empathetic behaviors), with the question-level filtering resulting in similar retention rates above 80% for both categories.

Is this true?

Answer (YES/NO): NO